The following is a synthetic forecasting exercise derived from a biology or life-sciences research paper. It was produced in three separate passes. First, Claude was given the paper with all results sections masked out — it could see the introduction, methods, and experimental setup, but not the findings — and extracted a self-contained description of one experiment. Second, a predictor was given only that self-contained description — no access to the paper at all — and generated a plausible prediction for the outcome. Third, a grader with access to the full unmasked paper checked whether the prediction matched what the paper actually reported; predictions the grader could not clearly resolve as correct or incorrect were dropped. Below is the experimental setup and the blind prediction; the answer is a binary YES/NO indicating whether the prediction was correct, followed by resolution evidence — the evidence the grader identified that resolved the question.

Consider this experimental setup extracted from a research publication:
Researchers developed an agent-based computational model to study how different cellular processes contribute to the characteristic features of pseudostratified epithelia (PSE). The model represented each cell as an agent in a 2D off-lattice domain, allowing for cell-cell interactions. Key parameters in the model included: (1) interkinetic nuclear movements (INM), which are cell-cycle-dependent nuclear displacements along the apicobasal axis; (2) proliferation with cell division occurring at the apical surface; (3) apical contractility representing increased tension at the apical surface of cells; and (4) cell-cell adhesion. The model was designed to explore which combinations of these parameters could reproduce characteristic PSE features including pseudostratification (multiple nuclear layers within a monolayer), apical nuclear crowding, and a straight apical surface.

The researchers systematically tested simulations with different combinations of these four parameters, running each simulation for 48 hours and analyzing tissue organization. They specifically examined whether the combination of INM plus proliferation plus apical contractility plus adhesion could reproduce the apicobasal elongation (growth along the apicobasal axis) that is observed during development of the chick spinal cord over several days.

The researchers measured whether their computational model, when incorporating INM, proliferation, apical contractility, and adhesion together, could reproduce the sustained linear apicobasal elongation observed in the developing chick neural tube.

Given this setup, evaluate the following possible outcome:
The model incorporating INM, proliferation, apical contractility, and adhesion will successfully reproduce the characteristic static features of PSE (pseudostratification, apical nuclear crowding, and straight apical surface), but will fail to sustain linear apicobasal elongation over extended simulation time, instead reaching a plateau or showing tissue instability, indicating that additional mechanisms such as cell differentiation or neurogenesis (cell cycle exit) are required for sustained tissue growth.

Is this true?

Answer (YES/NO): YES